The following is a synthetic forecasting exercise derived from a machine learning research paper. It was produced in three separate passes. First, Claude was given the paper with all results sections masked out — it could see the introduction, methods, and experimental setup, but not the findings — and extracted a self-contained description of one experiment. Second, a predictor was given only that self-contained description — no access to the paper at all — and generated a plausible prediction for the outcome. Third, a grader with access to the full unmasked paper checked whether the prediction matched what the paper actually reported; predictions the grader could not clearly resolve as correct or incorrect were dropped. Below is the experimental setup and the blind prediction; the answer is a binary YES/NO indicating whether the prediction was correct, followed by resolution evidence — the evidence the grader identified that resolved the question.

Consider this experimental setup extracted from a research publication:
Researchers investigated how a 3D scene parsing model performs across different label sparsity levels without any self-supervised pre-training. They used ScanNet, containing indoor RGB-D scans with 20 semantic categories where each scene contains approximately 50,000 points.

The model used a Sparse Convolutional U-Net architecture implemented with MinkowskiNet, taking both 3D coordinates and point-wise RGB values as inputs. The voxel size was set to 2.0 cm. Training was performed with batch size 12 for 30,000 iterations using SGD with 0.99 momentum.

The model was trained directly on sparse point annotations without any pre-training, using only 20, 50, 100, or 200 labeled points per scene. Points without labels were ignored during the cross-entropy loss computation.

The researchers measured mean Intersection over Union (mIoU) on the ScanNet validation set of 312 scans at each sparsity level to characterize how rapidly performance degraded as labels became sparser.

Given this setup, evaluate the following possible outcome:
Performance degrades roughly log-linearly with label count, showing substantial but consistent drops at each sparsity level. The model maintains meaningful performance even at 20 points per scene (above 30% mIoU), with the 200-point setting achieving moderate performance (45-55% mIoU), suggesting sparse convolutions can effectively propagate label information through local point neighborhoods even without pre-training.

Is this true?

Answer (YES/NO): NO